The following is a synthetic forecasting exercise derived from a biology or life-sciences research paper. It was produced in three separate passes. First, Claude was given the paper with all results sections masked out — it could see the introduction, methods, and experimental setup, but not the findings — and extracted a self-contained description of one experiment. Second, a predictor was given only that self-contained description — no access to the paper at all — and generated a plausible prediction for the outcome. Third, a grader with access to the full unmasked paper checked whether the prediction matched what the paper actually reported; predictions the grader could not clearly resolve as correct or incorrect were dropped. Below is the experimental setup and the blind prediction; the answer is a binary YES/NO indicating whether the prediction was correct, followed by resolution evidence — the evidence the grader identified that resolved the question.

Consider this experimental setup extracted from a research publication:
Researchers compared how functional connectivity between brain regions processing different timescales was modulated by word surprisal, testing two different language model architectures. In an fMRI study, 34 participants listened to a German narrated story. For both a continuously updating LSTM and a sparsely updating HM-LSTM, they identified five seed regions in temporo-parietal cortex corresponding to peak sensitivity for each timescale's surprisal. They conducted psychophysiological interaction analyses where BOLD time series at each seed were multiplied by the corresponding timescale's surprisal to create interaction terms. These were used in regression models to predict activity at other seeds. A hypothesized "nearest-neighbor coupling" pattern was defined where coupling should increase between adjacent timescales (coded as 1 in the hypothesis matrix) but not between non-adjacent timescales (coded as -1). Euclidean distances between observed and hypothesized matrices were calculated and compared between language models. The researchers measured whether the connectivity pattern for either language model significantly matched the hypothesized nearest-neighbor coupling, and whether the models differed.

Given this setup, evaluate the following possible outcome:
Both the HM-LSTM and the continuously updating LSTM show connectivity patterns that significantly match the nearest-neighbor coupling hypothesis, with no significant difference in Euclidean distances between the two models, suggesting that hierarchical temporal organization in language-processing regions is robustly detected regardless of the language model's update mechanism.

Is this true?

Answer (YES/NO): NO